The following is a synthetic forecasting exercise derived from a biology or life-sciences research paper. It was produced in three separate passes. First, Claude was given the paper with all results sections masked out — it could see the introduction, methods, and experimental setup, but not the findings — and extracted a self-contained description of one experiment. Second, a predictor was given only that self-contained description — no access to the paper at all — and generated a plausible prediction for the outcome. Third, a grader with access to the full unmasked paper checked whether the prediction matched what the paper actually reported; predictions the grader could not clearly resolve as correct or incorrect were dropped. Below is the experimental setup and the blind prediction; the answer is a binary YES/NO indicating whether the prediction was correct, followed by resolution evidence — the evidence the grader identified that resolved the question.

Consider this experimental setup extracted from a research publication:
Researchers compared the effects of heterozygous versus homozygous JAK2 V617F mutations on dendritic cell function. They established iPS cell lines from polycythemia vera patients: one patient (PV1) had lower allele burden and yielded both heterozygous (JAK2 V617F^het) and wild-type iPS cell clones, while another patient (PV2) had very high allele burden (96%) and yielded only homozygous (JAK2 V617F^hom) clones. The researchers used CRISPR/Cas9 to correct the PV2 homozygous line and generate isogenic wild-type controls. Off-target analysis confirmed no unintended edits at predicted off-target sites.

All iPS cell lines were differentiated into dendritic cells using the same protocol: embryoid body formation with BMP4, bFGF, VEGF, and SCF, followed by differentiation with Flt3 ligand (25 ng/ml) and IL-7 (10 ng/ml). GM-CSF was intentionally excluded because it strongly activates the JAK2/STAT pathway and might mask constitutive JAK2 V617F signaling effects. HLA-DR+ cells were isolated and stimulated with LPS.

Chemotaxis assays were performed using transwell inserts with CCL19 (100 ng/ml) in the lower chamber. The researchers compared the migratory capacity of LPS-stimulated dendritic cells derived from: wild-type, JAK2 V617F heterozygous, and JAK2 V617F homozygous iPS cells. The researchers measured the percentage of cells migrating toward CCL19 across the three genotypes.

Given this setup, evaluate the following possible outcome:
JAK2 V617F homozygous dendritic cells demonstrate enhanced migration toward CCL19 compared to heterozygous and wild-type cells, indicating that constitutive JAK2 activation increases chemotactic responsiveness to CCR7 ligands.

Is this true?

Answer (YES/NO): NO